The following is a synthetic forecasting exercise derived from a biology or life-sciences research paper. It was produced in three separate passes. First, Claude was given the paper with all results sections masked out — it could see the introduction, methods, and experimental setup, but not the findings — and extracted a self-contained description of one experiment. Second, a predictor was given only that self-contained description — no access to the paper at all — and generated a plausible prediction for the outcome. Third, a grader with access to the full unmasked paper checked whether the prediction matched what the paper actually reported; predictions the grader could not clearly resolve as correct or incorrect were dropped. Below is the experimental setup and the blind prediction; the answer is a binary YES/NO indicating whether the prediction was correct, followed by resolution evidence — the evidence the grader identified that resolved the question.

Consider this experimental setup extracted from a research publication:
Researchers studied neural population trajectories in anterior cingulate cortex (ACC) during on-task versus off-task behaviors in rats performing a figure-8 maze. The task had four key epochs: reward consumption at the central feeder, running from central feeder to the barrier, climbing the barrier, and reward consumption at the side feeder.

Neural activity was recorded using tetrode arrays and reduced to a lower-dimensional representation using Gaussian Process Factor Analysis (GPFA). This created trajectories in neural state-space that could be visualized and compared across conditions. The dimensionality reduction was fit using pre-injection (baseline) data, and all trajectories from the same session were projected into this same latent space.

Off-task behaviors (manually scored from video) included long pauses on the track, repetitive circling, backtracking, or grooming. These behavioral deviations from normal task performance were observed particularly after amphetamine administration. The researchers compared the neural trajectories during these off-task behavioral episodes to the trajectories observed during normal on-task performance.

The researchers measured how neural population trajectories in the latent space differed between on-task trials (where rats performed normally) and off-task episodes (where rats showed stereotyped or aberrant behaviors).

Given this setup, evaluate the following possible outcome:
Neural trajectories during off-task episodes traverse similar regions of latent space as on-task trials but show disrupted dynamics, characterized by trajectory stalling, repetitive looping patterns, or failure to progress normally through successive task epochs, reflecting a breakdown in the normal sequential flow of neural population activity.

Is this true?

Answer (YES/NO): NO